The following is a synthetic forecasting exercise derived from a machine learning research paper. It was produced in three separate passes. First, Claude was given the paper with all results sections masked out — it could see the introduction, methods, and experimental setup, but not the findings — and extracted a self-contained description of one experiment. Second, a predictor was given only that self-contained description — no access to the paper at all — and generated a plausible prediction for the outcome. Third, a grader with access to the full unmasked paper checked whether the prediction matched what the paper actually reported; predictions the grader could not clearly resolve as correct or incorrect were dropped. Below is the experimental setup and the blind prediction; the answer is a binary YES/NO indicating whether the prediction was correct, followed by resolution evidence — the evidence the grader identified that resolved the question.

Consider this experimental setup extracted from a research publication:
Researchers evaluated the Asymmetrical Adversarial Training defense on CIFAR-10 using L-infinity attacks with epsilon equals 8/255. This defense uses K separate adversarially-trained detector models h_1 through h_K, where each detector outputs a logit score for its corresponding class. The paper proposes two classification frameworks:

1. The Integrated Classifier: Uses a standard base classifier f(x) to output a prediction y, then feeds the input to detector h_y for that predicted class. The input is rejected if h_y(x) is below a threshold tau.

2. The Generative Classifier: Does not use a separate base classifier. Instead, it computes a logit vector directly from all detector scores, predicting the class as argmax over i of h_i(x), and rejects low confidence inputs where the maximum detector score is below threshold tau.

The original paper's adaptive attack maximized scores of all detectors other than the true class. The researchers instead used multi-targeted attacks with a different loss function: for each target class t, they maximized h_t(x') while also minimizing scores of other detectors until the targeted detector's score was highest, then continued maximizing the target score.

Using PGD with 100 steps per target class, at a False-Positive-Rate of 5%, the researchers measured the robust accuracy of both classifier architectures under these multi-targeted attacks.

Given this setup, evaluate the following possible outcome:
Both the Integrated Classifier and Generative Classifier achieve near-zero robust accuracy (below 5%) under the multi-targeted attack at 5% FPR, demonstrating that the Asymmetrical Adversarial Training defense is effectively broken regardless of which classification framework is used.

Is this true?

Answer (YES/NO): NO